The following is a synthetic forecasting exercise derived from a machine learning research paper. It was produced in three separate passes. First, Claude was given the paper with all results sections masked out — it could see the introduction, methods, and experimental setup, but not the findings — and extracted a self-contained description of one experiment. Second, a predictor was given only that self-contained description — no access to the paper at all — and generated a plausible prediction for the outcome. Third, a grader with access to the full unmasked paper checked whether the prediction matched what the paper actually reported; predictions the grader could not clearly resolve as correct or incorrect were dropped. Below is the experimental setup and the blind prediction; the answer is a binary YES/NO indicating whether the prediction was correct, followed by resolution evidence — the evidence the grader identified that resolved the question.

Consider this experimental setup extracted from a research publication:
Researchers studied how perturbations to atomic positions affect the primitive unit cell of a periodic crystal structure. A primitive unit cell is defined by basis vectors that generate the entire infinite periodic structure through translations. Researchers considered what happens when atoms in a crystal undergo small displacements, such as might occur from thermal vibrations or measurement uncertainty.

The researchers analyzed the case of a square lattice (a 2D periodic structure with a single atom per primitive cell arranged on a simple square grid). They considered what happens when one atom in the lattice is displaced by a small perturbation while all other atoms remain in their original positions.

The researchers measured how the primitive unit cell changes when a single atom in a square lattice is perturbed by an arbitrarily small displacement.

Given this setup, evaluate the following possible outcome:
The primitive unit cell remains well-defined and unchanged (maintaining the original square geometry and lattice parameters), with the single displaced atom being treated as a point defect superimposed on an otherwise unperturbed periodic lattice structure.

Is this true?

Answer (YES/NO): NO